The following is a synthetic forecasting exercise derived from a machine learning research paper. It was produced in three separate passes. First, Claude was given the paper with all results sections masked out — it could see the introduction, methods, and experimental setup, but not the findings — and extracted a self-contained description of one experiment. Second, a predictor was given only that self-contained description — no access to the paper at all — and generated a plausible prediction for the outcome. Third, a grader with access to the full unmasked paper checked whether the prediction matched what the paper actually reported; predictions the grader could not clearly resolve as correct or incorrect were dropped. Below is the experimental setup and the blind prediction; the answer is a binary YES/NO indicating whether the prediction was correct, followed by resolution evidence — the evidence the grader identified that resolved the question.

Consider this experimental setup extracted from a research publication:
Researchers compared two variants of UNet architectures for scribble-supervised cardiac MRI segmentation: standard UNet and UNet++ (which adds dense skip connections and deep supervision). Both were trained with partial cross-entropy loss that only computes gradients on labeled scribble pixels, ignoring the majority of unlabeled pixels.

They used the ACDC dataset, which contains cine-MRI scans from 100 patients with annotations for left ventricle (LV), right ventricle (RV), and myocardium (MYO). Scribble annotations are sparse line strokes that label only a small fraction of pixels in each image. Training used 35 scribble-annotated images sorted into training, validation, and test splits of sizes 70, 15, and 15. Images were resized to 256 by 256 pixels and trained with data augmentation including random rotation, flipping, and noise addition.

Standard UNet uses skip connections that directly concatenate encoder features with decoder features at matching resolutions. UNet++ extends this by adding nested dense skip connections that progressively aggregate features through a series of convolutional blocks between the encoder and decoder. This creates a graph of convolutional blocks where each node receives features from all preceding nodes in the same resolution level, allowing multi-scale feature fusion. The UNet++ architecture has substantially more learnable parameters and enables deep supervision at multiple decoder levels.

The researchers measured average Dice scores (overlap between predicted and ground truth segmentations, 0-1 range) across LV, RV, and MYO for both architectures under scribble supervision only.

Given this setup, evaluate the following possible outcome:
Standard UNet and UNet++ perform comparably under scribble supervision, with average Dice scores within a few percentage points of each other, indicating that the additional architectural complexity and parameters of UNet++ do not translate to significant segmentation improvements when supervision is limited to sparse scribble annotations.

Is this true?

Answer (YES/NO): NO